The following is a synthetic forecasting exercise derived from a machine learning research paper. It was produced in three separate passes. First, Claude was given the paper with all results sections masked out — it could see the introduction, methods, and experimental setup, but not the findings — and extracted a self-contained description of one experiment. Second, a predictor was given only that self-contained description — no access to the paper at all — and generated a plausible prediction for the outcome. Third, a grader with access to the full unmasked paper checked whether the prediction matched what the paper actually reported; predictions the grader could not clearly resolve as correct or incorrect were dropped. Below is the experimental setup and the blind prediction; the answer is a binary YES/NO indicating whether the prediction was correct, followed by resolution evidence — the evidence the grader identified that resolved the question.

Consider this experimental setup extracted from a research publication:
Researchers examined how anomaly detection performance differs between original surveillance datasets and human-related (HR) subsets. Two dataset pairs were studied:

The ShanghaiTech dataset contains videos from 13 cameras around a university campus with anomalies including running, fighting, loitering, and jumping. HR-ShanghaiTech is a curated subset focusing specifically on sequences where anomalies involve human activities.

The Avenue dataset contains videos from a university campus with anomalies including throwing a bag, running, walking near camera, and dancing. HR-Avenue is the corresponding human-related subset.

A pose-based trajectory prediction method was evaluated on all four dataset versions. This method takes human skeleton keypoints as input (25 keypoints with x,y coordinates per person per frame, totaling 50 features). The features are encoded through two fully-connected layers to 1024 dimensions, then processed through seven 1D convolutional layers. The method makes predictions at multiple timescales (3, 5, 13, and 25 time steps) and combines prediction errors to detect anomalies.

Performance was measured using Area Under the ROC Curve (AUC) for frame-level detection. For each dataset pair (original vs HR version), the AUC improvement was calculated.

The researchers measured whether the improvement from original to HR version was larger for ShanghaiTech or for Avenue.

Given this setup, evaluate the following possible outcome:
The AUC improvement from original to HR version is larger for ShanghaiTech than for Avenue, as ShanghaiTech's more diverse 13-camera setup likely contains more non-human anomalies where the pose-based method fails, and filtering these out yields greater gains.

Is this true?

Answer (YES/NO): NO